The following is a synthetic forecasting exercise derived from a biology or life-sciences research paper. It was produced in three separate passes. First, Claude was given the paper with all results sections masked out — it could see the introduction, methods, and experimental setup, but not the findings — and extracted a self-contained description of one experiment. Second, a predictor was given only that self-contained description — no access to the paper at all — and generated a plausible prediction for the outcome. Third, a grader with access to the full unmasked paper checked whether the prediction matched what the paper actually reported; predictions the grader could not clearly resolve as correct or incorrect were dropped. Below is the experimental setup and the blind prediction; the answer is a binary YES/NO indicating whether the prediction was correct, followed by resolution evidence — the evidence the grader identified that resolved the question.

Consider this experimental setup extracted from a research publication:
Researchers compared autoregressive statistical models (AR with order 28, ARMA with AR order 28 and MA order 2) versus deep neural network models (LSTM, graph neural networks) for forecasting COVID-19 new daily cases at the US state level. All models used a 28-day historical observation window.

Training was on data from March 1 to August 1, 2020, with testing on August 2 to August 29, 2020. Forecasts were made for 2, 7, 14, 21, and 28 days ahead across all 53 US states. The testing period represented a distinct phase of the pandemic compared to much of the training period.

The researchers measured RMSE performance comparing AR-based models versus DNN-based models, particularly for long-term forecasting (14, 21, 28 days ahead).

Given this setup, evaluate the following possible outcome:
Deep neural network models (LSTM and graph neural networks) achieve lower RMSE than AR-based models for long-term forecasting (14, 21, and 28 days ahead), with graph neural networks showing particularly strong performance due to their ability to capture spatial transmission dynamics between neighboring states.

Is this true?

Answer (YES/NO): NO